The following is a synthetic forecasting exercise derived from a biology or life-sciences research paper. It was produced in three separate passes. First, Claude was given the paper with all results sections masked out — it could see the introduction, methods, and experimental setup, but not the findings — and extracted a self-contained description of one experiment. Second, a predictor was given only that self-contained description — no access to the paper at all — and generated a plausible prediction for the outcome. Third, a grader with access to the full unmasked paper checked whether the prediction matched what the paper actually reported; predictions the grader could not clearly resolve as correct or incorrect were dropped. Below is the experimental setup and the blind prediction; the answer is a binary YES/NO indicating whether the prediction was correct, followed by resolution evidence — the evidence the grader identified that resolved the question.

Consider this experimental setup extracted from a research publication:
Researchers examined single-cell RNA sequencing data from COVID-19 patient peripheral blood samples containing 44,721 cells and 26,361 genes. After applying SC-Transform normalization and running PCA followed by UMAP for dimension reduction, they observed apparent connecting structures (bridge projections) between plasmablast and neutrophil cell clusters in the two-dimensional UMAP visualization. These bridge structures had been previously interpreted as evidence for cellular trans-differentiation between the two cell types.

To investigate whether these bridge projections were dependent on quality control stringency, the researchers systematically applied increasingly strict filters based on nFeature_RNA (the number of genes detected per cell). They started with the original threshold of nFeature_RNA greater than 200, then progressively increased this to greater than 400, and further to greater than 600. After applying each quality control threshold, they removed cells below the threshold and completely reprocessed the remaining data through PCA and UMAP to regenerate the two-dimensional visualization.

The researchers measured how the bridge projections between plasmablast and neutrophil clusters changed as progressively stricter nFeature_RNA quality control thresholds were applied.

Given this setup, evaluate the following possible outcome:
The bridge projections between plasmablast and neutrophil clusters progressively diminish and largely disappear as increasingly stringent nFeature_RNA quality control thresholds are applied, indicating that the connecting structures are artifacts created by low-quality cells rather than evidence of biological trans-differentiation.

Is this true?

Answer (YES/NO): YES